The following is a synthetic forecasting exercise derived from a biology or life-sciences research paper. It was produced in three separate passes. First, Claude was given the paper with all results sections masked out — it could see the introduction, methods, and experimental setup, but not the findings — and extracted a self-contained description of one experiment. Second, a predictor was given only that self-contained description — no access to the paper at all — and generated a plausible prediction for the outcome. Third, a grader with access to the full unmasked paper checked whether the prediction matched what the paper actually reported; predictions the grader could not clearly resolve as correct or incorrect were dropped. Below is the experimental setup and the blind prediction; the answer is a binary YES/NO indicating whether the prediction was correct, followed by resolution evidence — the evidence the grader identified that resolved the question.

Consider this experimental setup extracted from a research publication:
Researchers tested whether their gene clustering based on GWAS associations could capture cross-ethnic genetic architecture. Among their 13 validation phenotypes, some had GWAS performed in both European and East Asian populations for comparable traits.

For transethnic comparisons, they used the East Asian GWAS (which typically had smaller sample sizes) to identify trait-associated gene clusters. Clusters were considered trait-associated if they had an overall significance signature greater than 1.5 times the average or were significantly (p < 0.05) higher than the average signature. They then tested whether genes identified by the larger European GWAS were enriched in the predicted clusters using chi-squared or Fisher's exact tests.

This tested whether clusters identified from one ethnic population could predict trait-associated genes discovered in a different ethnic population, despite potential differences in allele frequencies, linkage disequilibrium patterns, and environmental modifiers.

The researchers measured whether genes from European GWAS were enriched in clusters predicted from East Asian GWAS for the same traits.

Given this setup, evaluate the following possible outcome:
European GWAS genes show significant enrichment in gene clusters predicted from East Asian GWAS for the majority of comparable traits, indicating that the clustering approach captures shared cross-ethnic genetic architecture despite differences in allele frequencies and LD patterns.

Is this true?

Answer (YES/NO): YES